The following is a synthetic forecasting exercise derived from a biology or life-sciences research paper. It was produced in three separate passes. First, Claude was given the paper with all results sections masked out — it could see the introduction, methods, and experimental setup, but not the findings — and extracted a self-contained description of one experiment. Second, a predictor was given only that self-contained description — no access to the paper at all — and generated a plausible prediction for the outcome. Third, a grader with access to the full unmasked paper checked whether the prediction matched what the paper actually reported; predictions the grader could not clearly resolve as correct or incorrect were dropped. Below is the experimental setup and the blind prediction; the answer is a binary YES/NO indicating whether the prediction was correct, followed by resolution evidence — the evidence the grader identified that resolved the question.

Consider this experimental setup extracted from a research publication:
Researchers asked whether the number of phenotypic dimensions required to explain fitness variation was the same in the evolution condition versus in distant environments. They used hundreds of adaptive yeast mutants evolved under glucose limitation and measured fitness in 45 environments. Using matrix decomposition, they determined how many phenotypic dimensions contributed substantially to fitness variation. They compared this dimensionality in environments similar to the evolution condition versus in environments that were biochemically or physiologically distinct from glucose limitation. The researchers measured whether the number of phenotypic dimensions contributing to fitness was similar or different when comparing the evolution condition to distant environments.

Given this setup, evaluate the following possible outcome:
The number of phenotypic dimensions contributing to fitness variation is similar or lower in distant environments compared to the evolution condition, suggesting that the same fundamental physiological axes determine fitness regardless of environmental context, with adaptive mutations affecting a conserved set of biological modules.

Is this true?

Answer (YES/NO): NO